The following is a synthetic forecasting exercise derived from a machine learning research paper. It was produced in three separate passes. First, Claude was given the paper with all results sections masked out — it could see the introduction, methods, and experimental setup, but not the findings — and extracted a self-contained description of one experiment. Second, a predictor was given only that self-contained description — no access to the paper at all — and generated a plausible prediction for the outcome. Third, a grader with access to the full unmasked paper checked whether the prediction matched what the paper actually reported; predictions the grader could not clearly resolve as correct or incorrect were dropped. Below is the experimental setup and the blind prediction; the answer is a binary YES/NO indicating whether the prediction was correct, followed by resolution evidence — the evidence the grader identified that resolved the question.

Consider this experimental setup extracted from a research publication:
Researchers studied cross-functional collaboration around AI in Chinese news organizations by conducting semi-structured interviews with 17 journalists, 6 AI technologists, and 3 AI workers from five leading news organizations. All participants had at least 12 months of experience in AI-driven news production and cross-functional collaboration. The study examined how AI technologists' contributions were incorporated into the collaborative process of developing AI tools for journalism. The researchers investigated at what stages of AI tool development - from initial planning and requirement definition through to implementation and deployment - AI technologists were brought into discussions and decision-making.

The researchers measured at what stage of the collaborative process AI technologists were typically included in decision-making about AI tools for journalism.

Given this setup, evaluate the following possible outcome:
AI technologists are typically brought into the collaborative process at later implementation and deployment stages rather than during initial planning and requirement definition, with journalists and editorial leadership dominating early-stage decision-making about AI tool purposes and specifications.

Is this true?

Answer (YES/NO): YES